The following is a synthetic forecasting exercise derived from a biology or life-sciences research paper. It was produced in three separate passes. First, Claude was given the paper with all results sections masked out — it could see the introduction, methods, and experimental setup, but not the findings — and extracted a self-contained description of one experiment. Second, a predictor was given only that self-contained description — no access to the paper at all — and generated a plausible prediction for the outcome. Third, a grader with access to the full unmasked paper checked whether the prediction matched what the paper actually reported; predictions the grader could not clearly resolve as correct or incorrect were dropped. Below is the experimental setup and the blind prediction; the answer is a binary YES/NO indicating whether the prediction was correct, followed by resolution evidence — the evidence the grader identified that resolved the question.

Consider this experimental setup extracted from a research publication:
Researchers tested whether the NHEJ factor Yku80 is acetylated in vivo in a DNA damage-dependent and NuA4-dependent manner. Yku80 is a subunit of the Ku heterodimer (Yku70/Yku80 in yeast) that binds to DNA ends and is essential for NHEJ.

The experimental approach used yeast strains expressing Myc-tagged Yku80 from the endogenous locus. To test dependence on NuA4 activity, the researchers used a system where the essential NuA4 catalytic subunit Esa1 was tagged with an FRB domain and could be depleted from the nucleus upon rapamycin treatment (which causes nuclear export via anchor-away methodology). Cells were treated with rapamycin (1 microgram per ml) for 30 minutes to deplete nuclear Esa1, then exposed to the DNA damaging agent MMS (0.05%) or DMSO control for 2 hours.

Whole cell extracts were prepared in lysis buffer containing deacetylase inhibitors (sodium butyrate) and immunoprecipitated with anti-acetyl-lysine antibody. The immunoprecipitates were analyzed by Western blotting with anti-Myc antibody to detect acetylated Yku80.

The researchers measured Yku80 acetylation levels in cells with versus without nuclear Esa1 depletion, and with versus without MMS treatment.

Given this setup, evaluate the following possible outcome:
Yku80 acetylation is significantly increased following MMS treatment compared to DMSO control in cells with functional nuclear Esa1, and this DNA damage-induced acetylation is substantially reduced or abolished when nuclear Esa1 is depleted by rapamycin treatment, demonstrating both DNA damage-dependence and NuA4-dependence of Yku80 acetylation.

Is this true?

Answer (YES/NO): NO